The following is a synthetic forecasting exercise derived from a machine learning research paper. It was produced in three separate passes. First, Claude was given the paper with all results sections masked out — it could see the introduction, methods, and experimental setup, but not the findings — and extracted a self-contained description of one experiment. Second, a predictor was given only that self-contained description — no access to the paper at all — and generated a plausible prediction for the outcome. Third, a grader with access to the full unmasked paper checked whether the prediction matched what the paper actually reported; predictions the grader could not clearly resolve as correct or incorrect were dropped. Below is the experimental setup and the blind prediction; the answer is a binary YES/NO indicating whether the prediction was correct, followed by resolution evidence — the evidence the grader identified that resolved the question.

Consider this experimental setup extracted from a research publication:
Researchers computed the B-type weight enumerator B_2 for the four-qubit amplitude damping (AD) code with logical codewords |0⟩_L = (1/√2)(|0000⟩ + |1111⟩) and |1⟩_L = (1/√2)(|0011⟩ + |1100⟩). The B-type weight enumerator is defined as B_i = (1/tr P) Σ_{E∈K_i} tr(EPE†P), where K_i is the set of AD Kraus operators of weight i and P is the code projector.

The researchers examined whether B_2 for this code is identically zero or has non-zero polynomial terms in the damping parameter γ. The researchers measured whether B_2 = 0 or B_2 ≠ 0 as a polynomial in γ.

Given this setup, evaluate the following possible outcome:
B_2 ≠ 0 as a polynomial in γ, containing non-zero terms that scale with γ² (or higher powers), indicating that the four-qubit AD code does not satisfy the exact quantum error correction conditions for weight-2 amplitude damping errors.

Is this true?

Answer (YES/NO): YES